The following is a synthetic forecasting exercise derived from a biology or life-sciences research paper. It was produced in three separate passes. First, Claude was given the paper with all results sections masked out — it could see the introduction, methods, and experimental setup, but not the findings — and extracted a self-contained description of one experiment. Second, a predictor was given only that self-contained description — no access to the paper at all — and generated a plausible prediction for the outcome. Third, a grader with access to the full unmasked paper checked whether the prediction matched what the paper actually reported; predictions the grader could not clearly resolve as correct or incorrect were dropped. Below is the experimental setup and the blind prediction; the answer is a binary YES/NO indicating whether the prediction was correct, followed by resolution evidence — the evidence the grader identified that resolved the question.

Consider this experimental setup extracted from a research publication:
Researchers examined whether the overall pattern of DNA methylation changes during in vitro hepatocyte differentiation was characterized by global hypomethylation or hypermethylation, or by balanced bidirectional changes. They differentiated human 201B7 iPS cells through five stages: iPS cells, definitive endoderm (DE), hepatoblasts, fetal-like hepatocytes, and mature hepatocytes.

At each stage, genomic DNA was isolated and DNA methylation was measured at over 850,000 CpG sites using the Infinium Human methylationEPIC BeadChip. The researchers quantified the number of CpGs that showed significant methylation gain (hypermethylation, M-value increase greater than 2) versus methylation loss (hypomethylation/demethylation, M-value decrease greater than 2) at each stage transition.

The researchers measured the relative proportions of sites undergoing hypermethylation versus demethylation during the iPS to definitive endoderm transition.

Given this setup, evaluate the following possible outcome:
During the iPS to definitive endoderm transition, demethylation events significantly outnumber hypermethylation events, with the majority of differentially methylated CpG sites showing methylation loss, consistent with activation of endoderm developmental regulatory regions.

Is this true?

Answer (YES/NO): NO